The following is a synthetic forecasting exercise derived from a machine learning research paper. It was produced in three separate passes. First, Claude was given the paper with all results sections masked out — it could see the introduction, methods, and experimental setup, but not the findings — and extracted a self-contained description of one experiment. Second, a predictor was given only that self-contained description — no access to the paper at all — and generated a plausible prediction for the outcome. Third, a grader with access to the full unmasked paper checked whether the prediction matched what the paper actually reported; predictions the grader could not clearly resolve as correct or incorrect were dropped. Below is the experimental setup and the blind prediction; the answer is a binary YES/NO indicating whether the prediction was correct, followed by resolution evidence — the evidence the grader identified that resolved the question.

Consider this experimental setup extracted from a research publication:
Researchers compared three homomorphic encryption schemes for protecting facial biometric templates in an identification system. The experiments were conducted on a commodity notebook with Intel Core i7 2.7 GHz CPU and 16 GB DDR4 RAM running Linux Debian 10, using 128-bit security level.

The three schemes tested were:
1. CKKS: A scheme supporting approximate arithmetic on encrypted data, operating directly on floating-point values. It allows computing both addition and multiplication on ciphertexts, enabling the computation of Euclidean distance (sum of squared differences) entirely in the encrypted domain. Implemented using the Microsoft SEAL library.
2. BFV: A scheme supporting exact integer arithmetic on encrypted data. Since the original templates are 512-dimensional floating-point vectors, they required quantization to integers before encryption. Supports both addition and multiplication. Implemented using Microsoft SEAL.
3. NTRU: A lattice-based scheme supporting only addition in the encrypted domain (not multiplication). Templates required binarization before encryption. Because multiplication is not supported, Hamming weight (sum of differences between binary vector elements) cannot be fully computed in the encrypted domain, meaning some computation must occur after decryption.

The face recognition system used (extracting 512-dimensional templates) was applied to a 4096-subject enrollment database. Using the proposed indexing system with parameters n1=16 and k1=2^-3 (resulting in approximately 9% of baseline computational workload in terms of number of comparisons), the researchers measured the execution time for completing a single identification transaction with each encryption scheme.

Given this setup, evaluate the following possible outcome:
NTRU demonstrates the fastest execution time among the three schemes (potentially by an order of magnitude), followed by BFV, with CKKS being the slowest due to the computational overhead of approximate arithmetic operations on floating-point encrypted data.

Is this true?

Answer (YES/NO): YES